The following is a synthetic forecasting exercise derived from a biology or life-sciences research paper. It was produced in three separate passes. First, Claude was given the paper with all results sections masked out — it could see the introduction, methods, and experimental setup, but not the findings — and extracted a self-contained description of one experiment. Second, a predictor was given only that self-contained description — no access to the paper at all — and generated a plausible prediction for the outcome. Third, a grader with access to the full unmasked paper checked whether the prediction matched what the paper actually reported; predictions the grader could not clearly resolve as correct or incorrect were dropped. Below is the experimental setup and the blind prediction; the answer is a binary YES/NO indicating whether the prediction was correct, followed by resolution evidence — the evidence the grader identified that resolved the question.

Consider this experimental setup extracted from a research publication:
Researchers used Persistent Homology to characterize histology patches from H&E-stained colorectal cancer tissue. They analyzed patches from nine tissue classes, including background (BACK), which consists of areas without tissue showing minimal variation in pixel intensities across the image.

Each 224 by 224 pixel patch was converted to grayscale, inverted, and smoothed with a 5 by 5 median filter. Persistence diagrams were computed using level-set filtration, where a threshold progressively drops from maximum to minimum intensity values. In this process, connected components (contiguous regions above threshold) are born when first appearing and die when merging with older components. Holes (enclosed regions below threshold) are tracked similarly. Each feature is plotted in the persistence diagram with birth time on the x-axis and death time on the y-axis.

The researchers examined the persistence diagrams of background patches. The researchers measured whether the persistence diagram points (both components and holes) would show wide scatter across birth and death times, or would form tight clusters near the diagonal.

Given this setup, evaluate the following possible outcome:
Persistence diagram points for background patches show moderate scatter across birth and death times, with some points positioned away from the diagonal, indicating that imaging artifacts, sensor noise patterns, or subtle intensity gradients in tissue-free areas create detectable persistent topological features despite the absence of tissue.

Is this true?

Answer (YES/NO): NO